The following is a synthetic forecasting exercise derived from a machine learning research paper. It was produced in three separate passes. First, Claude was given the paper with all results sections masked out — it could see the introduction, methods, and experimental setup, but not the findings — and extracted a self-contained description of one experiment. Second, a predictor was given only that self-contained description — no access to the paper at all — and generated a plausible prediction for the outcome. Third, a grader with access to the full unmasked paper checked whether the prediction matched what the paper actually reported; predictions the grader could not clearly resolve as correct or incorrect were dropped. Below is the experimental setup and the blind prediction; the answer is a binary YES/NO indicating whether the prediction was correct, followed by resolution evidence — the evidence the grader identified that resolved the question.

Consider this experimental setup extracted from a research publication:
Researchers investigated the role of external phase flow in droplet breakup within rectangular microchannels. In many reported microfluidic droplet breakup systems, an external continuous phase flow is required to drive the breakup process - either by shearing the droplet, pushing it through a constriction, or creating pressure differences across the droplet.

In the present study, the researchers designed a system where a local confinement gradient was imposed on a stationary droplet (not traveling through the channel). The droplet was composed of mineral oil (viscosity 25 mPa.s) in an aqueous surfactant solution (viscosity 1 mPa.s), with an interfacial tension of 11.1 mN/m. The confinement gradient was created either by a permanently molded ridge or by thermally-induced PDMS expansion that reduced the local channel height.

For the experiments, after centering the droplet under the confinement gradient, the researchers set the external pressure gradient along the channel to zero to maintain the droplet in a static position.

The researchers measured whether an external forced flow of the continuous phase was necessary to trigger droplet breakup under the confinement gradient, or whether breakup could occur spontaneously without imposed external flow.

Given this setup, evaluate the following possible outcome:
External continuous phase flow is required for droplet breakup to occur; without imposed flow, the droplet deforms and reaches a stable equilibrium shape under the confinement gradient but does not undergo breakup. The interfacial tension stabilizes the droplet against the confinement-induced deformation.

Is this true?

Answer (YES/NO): NO